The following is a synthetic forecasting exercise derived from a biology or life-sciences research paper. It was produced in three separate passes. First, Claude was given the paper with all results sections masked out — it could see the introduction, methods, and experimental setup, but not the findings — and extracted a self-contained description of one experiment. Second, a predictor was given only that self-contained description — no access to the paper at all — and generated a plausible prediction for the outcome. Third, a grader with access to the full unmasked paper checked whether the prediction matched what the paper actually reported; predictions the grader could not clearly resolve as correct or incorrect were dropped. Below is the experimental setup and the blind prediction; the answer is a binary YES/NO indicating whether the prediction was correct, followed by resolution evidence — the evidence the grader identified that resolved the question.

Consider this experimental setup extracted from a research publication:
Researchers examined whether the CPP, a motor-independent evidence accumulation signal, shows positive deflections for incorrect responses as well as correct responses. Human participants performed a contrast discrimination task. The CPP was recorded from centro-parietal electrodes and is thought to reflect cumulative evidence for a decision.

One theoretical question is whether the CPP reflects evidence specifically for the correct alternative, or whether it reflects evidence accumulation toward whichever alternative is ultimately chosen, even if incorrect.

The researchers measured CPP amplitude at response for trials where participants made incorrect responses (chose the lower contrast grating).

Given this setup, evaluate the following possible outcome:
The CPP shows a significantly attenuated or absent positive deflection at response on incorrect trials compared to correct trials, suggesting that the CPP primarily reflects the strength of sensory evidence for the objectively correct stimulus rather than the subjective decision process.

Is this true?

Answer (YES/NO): NO